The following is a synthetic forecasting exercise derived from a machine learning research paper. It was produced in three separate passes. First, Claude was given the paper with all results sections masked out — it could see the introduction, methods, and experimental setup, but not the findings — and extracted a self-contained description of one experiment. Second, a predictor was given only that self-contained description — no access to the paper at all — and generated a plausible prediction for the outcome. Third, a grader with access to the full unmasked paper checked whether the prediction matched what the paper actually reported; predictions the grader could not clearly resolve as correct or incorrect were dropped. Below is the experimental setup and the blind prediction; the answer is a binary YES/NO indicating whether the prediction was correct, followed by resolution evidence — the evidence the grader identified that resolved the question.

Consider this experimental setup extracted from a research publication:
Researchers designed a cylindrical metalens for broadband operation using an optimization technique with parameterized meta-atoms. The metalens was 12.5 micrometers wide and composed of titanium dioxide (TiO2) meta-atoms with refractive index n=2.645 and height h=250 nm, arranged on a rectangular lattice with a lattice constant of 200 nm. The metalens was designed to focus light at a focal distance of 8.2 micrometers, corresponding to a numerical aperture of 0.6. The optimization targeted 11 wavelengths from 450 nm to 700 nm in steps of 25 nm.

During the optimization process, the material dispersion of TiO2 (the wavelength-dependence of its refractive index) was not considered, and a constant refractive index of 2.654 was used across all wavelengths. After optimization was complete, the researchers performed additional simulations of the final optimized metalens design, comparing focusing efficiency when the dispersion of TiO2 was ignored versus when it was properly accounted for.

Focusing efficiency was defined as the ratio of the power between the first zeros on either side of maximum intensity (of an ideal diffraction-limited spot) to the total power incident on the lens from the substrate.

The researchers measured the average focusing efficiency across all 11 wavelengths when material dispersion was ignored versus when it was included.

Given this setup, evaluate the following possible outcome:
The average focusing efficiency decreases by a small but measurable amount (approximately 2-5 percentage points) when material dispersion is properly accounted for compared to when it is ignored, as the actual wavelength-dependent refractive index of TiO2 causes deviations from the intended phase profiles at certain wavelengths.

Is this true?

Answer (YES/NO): NO